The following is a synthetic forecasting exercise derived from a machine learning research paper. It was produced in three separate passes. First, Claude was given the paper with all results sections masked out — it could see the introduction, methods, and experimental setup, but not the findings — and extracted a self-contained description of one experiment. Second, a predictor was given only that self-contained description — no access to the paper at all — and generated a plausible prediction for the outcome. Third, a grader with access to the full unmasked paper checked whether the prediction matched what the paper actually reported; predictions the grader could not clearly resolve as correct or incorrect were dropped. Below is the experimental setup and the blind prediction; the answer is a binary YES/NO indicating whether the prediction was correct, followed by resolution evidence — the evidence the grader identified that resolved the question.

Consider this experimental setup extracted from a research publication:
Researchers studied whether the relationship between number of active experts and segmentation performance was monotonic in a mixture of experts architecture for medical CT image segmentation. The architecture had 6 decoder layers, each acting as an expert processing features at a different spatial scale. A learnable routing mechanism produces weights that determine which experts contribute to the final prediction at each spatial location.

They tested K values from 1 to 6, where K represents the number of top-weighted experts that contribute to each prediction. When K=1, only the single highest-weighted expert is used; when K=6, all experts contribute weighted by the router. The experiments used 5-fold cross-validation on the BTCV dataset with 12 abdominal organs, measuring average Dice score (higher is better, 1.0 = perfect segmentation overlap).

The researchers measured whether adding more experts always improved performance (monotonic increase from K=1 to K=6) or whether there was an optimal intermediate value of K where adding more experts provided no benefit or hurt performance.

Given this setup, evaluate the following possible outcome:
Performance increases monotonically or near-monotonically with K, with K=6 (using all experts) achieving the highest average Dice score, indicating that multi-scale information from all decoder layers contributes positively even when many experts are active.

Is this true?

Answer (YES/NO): YES